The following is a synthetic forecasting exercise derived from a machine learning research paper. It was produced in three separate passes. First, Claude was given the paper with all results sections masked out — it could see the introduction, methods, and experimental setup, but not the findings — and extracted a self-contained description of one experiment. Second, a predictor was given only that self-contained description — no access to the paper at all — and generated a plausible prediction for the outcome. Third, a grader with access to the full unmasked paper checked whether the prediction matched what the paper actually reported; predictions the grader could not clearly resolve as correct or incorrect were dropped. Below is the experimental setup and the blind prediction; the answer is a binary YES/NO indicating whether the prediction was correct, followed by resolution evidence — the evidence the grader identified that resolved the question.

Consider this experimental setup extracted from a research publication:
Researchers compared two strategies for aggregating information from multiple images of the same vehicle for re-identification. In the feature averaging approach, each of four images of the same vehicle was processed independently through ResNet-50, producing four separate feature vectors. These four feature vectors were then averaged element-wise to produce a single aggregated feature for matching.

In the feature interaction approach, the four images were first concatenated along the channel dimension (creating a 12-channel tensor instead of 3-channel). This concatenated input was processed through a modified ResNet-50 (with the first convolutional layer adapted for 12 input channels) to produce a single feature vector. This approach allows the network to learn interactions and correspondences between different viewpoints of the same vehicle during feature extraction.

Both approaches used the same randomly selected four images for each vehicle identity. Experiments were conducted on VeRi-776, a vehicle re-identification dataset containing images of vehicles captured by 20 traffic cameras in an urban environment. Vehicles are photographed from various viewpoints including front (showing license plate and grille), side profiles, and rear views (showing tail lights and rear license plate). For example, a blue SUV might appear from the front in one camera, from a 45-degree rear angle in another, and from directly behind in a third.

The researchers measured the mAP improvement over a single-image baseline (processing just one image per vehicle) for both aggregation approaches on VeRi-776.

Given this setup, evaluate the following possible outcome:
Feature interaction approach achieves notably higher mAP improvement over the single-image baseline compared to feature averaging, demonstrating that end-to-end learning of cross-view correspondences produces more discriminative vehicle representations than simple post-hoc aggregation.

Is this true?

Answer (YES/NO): YES